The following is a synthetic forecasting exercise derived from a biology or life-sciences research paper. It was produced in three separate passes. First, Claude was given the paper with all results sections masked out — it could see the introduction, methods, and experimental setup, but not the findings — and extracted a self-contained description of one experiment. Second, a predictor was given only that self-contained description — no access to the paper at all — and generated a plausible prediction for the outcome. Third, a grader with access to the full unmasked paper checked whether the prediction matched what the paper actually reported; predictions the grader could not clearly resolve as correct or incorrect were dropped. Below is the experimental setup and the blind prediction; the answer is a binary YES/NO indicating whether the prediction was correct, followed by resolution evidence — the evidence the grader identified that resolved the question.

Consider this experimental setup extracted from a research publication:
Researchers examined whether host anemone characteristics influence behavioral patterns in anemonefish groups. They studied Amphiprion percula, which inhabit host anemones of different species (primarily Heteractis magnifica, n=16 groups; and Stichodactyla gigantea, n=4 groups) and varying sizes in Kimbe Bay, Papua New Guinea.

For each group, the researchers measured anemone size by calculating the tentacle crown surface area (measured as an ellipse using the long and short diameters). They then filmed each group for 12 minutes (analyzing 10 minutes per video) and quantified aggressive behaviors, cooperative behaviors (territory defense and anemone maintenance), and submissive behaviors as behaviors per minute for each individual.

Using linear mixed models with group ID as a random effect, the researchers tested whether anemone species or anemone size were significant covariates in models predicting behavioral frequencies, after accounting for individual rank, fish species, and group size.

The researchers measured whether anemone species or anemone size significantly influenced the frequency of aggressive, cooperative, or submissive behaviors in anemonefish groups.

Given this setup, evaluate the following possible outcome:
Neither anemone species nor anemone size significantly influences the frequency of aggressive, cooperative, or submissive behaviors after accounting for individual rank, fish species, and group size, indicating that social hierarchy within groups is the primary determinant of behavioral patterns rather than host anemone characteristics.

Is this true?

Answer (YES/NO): YES